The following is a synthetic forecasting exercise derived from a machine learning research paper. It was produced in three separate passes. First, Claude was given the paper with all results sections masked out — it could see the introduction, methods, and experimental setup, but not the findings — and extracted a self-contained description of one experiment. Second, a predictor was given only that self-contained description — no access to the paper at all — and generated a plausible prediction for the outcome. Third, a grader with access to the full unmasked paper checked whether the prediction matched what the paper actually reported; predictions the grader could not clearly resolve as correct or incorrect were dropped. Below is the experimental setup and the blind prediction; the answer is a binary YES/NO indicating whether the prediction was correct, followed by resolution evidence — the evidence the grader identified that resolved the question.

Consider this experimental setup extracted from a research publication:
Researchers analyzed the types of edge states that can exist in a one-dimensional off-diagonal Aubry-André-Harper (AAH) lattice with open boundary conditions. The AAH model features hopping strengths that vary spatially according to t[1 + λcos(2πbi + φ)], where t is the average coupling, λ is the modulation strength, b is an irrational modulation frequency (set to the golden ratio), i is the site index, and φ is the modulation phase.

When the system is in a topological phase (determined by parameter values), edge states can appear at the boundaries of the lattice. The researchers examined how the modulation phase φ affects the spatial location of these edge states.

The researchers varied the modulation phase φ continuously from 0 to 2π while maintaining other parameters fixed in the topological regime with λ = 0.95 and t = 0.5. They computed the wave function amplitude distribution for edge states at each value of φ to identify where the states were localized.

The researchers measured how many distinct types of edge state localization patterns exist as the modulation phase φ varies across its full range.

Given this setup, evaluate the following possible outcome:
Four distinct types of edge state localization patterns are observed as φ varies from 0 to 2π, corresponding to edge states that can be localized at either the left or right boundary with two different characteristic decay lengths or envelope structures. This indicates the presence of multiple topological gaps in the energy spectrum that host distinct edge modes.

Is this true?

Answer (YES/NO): NO